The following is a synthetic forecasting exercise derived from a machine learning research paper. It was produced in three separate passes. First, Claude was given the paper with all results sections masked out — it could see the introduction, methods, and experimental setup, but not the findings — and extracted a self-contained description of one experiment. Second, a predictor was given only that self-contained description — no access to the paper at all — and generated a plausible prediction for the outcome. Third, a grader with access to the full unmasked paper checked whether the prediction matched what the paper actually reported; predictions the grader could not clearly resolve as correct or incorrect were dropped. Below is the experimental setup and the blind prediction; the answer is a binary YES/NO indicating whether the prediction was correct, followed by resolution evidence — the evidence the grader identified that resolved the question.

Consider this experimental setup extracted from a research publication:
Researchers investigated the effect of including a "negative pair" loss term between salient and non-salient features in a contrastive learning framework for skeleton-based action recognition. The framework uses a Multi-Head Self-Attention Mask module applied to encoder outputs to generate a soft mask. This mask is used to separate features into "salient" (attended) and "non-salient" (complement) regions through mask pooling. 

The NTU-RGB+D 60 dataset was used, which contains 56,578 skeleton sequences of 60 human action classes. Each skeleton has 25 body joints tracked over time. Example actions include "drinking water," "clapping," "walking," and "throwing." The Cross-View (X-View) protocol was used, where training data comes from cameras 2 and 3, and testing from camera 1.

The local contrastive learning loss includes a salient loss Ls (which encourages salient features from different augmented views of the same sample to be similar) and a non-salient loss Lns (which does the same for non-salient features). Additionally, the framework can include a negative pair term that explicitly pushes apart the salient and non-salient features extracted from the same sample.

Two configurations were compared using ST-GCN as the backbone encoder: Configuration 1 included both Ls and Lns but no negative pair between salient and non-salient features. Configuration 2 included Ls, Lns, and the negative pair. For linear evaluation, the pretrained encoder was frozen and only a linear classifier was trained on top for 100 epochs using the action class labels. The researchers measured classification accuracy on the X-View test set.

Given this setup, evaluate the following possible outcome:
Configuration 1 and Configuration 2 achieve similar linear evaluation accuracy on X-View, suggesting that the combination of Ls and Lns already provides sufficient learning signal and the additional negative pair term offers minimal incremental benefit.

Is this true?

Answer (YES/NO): NO